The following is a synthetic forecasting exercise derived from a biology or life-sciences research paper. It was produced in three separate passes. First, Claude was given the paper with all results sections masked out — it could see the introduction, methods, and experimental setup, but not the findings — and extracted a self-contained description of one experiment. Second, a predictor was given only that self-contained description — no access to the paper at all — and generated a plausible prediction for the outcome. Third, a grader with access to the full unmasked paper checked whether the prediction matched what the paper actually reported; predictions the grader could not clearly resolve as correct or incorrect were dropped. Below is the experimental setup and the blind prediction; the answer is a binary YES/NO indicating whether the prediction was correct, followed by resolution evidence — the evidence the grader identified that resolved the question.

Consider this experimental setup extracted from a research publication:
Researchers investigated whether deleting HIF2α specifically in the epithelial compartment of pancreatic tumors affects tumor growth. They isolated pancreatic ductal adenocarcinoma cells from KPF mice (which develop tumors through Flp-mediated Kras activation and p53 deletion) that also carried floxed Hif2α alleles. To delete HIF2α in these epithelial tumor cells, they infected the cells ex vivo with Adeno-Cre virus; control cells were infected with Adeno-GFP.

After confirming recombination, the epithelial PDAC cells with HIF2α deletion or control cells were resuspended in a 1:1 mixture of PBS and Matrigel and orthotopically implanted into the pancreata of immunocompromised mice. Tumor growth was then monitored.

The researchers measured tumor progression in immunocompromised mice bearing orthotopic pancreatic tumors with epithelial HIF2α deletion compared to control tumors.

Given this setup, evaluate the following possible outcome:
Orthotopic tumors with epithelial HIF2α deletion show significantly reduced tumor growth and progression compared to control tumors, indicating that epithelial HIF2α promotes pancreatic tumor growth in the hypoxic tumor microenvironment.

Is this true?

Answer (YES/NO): NO